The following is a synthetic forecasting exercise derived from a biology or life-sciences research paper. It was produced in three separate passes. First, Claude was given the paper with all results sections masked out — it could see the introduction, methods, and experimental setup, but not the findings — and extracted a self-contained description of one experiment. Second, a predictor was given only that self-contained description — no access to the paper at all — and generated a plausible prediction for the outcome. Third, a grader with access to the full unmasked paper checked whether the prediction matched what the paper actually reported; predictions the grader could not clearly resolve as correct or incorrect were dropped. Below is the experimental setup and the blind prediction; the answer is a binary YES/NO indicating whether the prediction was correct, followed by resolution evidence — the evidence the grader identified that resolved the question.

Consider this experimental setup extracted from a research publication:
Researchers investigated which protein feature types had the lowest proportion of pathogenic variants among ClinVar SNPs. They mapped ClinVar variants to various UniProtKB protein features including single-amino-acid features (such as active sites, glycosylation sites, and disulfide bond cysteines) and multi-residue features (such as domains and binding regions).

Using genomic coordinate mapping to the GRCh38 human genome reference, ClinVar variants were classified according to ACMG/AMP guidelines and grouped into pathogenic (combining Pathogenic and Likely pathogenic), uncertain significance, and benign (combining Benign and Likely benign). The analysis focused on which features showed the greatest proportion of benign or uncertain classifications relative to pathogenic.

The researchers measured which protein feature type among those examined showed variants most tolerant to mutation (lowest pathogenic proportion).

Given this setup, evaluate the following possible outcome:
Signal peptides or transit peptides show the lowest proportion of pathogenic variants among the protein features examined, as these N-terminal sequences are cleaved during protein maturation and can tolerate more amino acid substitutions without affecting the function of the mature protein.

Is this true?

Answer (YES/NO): NO